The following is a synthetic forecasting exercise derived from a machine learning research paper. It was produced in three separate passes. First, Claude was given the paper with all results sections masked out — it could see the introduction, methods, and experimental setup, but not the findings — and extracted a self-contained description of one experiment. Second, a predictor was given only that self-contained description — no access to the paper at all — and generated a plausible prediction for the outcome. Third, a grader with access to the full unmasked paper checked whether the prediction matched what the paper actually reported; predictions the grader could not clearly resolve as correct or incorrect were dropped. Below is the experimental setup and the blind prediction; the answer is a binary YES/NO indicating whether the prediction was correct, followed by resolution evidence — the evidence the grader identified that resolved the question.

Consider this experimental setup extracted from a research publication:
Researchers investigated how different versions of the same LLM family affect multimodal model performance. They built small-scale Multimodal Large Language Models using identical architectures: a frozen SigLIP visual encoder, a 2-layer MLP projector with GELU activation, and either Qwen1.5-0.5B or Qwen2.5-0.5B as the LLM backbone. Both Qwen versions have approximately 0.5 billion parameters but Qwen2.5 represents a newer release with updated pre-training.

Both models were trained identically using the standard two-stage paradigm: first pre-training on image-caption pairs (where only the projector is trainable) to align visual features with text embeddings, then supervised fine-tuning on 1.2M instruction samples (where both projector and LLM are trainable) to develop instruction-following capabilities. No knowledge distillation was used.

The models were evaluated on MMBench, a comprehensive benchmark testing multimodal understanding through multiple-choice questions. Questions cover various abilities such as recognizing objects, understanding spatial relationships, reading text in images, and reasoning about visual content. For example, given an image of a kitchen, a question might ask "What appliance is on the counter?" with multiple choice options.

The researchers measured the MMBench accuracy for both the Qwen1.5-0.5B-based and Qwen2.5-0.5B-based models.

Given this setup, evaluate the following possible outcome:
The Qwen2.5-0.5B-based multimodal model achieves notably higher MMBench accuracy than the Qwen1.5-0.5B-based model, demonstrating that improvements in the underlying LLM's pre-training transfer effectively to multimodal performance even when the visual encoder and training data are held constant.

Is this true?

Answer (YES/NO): YES